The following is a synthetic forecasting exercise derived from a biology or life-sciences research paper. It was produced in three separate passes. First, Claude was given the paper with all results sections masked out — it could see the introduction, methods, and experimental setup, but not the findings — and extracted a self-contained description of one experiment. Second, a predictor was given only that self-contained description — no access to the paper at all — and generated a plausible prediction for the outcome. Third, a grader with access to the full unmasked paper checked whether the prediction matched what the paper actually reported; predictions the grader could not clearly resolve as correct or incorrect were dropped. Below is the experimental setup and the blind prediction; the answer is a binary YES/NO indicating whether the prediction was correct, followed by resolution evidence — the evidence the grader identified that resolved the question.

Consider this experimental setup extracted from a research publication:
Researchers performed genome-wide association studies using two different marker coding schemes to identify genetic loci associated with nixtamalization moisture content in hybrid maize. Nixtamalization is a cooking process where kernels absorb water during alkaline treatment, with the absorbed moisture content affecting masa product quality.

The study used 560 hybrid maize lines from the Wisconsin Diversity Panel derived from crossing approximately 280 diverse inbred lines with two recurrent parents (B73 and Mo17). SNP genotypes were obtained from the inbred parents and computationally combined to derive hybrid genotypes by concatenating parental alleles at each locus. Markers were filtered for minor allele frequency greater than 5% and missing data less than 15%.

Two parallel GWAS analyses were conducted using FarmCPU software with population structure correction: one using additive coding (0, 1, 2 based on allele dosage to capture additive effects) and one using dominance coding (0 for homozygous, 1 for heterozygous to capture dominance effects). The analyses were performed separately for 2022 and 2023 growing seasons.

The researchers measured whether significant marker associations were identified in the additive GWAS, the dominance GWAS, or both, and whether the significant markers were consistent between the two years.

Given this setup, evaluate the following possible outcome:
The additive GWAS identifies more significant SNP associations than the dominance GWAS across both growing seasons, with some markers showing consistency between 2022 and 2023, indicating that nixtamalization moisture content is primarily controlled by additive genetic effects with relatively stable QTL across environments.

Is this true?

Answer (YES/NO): NO